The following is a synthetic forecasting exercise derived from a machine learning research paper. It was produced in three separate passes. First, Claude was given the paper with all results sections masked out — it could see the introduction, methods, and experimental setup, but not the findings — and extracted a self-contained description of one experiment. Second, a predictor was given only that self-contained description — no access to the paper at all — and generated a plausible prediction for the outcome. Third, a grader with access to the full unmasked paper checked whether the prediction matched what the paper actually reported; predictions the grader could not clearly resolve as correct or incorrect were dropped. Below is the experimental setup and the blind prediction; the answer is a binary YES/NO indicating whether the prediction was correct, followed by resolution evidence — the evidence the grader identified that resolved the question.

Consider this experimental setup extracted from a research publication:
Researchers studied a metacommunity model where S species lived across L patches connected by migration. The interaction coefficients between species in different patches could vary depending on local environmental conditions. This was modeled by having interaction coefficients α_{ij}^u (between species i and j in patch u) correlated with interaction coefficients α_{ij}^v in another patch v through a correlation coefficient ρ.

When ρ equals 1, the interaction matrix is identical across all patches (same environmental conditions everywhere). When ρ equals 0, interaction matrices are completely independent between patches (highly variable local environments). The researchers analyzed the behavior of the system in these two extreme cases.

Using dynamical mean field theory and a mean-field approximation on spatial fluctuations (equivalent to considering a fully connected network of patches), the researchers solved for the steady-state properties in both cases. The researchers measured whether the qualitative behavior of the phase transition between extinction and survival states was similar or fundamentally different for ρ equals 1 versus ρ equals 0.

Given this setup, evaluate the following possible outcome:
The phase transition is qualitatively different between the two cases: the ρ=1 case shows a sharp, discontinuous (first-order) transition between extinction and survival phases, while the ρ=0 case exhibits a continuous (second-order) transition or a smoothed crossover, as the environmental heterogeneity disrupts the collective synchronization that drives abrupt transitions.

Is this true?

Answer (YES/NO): NO